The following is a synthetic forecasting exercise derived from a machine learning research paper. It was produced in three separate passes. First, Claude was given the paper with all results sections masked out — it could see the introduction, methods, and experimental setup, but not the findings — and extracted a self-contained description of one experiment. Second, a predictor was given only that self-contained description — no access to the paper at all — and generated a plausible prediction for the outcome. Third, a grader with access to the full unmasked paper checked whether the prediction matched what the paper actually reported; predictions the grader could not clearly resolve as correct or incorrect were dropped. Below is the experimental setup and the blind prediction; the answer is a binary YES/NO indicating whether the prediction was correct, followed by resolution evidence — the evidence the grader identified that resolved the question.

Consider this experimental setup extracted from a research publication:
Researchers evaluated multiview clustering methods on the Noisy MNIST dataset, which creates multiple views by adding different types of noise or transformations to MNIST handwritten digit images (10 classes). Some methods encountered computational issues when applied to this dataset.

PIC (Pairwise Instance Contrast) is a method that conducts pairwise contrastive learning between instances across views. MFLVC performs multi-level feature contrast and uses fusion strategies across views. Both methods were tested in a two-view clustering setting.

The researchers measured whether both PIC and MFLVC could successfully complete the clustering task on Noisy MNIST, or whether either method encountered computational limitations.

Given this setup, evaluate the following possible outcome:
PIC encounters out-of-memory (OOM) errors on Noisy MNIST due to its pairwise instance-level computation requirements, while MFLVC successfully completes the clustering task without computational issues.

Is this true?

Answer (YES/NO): YES